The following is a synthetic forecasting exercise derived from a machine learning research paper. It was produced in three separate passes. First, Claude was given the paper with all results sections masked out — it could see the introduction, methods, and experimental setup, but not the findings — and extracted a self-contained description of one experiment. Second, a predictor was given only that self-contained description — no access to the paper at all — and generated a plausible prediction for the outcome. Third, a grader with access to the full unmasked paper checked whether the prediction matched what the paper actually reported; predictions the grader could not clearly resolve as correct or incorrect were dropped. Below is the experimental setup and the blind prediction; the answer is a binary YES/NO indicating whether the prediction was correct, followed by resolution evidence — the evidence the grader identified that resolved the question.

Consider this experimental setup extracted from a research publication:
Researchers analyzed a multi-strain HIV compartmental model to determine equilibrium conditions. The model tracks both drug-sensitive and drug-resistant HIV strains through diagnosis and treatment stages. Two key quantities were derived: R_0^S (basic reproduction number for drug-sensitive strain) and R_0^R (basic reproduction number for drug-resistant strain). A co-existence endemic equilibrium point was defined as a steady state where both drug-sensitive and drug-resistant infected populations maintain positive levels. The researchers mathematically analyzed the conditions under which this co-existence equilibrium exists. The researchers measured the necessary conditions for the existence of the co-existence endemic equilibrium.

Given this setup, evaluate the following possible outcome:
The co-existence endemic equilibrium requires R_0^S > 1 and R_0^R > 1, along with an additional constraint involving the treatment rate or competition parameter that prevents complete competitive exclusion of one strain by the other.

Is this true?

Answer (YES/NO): NO